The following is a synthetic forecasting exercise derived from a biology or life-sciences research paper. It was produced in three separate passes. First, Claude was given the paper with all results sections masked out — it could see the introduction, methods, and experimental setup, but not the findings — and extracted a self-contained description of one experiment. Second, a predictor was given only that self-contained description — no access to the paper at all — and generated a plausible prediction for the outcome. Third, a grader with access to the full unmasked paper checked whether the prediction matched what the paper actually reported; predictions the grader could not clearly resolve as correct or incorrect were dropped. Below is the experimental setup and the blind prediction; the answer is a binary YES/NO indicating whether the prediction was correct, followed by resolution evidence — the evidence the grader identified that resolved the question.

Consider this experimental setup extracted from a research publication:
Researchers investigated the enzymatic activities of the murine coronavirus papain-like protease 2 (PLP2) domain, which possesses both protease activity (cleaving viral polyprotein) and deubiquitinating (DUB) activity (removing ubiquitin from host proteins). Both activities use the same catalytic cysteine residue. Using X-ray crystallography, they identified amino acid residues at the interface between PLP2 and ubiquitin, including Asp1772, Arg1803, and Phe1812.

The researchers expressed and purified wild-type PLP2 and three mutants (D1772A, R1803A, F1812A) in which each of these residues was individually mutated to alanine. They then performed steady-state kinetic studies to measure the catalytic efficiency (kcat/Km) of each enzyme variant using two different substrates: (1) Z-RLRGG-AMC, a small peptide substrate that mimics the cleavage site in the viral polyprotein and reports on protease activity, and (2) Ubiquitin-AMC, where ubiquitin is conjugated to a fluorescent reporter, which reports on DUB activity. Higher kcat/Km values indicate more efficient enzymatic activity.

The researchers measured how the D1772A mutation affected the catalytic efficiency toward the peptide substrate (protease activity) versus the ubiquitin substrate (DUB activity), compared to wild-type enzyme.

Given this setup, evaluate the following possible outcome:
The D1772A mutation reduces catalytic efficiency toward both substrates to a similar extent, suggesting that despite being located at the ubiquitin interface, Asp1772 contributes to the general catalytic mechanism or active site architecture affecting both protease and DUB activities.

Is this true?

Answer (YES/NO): NO